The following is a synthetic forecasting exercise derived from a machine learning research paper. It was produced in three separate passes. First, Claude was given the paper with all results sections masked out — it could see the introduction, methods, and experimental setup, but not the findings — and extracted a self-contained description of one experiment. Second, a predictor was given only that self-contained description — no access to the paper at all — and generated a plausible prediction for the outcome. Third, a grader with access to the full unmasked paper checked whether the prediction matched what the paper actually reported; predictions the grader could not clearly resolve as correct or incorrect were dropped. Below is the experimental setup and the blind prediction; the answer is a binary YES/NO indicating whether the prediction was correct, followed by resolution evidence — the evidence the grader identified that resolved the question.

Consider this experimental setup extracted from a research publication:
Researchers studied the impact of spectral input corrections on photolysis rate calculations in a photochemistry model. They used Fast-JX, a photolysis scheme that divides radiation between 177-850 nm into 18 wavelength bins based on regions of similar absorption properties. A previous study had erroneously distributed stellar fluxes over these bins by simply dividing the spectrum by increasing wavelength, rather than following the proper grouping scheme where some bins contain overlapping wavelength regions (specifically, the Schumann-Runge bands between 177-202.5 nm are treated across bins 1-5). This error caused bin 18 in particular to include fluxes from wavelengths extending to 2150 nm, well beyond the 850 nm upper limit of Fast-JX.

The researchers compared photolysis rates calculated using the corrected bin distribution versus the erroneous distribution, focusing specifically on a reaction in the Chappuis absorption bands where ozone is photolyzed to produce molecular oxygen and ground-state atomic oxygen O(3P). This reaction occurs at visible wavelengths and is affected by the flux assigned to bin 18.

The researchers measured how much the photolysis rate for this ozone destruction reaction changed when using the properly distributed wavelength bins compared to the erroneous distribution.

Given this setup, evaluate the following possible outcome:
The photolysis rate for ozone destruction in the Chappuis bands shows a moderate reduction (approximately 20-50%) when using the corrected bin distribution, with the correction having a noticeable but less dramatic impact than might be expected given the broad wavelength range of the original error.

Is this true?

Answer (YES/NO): NO